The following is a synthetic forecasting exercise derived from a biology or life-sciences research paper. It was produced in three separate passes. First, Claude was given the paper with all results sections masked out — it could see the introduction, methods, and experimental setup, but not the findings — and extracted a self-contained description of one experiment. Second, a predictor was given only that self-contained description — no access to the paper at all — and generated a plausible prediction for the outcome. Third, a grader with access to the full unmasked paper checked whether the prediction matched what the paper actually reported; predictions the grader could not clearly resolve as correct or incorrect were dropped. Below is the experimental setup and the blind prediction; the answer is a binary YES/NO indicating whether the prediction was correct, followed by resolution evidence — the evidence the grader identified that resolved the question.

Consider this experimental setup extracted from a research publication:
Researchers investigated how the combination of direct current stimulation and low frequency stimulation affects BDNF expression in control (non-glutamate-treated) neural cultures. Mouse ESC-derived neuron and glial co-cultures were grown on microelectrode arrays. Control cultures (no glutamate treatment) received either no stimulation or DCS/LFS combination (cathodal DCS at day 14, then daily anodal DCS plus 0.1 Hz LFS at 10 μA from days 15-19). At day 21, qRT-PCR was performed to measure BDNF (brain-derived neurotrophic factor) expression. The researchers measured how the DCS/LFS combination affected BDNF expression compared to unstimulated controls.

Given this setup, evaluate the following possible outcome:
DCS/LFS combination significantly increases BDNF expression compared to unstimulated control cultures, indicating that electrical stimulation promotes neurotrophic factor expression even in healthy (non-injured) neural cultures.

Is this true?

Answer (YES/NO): NO